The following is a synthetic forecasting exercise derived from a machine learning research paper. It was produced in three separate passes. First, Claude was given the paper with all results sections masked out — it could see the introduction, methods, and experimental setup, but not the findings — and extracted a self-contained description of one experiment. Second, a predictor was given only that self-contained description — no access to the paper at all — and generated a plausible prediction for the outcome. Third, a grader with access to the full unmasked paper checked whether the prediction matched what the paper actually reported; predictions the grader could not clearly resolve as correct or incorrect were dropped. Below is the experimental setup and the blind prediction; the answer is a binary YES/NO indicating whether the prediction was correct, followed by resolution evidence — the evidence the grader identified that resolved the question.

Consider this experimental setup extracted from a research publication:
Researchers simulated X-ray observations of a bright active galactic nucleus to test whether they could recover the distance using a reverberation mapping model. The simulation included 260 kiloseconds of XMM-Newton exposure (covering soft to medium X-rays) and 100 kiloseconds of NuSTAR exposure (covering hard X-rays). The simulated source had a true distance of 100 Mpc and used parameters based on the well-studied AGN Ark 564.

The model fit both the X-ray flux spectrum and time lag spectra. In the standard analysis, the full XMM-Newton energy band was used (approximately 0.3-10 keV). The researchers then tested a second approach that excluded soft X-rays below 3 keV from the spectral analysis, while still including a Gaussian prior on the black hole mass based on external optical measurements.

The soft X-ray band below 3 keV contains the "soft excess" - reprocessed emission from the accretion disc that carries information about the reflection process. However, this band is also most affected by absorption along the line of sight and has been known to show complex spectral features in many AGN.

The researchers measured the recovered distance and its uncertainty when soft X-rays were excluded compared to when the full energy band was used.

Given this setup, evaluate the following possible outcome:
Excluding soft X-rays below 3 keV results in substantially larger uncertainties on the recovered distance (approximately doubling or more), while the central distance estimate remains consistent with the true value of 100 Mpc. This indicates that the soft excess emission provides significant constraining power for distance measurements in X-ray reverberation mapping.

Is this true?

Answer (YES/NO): NO